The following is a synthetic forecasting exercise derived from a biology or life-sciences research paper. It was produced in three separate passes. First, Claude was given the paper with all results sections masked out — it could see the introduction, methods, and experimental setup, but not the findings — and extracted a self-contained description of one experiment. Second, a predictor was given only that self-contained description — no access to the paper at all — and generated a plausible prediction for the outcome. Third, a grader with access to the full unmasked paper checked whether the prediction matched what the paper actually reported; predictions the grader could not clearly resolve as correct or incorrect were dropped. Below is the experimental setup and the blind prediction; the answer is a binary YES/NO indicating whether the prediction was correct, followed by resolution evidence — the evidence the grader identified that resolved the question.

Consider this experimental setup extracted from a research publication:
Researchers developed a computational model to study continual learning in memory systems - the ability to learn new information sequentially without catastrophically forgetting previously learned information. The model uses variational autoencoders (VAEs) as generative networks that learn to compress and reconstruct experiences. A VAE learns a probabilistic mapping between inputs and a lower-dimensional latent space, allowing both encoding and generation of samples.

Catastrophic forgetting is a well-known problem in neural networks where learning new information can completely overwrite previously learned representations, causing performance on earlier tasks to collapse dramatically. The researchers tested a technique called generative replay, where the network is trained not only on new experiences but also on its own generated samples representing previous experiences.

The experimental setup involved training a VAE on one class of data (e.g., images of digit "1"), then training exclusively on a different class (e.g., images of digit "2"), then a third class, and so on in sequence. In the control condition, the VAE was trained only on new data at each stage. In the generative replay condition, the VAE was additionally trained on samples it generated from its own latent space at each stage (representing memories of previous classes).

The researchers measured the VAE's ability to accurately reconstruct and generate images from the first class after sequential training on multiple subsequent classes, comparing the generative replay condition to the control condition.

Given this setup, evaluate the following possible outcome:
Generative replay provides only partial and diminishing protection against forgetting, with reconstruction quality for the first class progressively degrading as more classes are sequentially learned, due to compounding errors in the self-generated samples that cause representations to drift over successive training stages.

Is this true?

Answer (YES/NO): NO